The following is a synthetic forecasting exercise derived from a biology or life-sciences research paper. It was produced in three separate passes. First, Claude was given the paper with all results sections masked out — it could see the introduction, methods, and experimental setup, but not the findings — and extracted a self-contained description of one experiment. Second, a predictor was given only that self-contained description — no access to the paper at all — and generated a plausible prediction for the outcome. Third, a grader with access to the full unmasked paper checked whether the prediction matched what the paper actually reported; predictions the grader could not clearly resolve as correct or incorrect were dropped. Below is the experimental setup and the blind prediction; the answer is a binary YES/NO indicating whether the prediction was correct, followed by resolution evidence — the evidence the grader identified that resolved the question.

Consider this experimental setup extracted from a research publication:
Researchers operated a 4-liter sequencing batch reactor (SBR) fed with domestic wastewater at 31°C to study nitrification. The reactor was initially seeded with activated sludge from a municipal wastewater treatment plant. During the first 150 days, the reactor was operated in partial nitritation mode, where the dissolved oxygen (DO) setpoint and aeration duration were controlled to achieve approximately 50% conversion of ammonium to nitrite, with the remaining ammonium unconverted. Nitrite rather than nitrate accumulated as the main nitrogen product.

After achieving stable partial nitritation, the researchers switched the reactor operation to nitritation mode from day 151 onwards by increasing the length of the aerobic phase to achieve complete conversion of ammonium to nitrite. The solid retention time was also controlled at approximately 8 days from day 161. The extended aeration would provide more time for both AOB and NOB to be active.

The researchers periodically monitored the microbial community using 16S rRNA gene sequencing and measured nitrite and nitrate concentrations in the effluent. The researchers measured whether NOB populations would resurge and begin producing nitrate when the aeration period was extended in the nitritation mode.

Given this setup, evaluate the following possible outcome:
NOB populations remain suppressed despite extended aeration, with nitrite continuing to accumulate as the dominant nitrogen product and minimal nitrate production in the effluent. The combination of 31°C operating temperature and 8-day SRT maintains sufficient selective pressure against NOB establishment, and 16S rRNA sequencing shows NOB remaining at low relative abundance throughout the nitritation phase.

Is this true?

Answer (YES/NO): YES